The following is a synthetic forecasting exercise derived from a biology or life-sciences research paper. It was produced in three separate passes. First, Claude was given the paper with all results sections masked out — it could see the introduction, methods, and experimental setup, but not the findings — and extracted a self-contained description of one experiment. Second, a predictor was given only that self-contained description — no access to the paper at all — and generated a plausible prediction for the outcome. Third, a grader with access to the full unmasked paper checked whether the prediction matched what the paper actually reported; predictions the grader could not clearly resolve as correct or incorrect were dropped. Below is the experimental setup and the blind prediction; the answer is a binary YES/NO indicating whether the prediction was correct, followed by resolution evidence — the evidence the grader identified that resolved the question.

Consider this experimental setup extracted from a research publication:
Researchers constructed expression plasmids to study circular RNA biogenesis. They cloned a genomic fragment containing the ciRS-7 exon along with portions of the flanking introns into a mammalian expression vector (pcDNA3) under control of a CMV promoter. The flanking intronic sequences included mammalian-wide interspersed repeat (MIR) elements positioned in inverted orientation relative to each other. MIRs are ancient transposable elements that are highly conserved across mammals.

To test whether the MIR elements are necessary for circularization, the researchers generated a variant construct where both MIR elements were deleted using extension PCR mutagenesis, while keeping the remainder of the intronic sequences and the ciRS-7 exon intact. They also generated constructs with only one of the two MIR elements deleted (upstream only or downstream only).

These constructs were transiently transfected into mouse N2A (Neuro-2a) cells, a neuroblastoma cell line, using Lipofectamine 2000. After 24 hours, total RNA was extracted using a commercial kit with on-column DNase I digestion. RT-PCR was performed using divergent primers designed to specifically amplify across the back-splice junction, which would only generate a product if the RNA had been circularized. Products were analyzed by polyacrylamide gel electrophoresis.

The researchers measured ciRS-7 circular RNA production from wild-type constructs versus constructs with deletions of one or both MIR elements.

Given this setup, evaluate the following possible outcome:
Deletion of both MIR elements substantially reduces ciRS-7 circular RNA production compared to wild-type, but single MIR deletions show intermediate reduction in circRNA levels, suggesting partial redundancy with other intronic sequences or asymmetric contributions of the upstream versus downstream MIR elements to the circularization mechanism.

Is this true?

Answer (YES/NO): NO